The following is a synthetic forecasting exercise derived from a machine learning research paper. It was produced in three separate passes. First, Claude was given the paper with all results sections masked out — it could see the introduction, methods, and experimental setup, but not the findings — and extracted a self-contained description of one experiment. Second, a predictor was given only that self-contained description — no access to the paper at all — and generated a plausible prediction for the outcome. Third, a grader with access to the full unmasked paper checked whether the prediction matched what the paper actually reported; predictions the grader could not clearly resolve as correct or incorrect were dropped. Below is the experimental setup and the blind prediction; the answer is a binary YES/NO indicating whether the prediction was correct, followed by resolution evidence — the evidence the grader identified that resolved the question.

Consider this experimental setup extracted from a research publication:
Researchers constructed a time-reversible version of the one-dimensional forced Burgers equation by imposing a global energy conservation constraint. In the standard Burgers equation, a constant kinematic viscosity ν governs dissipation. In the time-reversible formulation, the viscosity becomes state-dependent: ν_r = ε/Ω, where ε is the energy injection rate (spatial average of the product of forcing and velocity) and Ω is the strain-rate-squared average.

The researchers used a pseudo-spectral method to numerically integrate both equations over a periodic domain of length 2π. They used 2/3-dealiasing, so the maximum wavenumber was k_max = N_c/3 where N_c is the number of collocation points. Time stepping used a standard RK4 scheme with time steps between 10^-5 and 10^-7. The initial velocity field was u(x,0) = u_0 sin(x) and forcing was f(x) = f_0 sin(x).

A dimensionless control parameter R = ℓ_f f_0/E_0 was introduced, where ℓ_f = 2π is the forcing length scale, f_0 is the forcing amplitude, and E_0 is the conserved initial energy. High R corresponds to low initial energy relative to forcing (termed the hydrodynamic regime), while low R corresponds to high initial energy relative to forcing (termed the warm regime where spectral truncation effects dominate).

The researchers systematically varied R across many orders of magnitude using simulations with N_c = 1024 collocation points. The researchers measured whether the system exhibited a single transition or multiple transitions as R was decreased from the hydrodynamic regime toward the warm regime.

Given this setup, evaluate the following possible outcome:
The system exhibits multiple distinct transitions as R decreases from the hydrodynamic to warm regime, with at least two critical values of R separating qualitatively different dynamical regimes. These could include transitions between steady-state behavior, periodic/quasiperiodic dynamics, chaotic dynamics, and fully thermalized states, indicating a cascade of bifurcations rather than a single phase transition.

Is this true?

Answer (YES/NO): YES